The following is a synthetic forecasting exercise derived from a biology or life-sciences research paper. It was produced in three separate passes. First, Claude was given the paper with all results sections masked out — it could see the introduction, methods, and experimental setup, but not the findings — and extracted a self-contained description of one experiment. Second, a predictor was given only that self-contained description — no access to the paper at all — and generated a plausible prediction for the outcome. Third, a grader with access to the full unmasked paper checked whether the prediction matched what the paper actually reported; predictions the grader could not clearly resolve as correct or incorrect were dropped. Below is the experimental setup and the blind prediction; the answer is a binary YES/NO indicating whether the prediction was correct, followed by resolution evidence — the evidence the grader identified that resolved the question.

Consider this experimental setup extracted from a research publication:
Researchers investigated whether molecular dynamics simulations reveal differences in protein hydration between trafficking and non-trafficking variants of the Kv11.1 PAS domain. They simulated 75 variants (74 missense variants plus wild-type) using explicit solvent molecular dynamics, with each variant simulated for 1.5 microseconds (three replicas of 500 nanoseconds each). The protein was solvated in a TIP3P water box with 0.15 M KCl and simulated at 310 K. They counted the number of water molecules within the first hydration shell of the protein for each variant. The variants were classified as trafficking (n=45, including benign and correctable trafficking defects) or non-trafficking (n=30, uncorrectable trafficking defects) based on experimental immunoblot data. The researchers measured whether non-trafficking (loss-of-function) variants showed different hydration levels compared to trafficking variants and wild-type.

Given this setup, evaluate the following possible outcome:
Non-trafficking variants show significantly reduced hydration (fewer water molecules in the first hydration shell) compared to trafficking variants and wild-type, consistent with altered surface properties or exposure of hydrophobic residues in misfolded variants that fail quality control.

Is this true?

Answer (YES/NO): NO